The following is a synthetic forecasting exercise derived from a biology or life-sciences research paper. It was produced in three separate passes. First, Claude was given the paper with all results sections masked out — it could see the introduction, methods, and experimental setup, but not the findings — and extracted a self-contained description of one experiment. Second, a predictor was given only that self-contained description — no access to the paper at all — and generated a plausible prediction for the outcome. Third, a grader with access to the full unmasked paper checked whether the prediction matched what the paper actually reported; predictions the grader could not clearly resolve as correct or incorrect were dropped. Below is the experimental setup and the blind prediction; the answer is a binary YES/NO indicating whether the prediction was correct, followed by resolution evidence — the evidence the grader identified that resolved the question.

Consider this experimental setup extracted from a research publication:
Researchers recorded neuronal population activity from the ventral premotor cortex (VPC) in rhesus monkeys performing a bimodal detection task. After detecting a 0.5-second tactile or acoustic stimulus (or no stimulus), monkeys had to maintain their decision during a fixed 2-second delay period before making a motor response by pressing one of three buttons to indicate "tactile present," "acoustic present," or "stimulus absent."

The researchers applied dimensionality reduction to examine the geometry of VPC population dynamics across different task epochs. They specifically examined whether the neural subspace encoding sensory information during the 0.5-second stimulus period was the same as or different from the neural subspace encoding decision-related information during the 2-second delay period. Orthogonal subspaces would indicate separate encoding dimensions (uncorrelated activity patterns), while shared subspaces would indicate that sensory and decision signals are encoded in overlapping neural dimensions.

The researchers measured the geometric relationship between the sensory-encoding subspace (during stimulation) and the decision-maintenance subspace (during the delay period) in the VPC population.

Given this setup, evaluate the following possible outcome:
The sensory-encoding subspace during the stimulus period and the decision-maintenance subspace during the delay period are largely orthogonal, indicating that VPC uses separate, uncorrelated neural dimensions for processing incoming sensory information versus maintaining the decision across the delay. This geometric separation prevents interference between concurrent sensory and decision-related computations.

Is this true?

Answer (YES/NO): YES